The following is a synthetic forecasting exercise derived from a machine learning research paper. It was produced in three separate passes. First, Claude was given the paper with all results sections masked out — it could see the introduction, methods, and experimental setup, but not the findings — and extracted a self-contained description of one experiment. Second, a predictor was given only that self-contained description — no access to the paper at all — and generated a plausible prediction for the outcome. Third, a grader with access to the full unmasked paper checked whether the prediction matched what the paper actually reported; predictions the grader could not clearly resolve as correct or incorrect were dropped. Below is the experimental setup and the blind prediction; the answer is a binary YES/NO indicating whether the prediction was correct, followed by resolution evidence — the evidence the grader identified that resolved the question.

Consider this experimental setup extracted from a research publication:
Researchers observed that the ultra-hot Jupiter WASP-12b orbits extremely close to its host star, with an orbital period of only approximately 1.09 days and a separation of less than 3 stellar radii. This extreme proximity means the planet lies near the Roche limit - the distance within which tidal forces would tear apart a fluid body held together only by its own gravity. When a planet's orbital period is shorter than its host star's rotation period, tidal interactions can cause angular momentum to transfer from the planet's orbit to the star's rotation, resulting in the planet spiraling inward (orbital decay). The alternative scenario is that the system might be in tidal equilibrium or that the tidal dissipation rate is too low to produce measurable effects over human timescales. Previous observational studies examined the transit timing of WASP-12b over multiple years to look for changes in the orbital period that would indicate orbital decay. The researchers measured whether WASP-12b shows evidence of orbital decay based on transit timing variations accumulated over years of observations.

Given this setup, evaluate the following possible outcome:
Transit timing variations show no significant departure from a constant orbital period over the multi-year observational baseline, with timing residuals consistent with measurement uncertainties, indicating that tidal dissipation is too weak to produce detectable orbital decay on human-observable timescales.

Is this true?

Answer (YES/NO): NO